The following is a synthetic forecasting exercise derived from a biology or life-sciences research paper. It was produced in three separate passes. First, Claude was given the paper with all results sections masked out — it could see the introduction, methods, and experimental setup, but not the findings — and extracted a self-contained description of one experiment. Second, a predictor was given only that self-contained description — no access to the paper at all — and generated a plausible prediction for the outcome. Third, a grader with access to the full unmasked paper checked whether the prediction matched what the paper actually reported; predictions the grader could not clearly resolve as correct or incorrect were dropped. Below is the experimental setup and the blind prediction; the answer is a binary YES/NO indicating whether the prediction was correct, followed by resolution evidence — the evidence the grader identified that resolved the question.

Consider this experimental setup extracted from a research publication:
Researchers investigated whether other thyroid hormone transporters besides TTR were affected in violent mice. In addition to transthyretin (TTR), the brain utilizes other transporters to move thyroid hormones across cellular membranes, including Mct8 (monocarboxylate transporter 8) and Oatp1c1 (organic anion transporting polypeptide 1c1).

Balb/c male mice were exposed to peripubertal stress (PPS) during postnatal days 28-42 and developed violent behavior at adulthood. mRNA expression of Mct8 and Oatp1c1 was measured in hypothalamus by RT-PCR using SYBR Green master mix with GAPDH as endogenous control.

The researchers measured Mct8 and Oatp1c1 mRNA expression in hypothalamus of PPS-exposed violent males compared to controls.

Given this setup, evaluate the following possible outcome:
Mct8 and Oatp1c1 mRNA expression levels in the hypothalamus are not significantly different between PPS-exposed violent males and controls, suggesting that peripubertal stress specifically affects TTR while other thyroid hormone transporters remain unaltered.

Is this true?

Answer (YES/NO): NO